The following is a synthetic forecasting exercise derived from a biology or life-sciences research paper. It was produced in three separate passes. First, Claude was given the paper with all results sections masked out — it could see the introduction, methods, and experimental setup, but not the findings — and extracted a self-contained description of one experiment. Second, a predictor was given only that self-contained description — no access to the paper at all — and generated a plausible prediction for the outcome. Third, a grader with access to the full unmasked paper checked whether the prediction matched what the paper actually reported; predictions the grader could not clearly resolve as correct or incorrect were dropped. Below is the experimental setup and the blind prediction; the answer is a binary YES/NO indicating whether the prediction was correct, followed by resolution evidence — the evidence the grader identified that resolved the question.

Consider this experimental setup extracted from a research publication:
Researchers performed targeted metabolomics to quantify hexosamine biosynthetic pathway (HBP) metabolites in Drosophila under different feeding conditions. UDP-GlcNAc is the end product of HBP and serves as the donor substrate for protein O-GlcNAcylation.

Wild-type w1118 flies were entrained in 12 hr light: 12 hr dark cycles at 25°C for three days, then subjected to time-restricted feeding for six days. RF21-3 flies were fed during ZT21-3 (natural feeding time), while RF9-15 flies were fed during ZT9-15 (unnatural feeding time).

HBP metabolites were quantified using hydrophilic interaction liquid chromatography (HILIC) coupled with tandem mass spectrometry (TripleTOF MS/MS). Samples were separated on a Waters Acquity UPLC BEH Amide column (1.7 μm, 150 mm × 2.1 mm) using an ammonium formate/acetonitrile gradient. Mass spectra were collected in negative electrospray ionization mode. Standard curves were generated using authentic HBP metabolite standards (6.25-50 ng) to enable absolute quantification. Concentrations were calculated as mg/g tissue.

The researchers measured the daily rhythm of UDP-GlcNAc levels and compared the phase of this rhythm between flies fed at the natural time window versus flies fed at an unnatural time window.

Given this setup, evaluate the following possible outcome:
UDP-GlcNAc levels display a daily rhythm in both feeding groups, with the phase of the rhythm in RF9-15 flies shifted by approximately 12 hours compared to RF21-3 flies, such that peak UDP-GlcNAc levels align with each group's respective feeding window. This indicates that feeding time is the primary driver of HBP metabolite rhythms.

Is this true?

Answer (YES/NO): YES